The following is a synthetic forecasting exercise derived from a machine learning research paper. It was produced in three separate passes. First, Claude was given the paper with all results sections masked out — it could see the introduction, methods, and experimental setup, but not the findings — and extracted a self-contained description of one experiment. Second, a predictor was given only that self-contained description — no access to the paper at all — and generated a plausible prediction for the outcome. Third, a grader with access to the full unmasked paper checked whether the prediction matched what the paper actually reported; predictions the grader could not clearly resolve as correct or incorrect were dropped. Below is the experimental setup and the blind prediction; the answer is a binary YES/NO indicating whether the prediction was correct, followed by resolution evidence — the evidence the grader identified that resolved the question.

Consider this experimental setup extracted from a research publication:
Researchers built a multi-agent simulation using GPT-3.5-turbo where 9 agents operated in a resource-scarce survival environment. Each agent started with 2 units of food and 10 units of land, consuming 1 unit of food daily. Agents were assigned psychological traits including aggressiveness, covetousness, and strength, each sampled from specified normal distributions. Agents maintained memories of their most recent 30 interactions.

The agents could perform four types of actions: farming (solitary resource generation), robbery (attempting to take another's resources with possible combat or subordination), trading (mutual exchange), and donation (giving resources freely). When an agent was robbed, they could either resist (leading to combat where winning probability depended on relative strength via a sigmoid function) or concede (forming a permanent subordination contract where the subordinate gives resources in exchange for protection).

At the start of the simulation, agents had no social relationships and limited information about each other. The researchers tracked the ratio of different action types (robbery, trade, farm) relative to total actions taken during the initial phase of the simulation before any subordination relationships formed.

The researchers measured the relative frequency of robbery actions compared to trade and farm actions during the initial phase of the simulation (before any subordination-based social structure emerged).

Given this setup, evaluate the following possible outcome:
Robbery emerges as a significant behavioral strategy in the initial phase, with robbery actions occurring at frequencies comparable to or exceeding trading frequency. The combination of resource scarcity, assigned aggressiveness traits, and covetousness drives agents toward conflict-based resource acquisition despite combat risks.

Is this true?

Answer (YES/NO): YES